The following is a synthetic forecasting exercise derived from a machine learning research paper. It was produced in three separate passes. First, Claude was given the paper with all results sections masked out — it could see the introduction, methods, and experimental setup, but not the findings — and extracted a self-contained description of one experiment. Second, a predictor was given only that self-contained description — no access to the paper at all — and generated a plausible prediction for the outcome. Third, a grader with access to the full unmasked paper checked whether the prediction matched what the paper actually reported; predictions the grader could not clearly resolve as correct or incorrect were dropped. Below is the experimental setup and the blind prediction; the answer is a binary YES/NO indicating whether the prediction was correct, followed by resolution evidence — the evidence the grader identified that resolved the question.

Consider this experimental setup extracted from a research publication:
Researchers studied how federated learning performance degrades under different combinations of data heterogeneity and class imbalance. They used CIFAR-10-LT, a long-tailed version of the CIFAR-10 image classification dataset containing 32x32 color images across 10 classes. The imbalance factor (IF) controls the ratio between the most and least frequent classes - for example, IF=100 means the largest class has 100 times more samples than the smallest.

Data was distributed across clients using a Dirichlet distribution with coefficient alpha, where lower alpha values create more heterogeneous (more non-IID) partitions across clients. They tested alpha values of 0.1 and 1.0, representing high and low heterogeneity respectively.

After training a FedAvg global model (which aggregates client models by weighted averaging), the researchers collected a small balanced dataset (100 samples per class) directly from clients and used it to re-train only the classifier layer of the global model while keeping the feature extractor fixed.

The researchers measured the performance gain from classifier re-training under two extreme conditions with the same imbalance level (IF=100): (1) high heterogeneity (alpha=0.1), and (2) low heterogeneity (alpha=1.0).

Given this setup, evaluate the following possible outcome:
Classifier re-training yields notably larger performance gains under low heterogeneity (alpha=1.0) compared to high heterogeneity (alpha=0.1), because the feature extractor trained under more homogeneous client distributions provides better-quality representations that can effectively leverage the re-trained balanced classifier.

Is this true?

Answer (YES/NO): NO